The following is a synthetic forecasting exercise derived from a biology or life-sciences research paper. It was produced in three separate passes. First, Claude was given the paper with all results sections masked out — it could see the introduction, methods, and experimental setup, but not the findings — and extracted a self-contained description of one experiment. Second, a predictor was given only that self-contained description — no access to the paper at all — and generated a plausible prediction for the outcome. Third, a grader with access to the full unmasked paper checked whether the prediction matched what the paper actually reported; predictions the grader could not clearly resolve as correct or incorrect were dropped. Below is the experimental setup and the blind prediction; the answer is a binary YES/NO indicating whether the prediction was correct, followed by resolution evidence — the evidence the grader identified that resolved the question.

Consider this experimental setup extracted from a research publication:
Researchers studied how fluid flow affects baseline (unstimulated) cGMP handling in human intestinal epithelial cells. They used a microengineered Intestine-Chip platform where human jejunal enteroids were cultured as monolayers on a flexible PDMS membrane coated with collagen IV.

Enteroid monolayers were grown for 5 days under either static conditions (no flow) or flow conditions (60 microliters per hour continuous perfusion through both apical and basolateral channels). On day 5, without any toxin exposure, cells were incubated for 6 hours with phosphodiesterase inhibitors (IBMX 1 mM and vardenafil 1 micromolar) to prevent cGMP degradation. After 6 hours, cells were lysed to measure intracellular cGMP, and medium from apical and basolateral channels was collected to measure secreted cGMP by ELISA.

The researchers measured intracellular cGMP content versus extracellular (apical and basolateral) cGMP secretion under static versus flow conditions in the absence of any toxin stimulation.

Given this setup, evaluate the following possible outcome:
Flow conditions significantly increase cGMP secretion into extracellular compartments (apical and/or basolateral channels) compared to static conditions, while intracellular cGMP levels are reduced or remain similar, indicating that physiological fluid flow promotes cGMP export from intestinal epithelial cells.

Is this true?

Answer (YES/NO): YES